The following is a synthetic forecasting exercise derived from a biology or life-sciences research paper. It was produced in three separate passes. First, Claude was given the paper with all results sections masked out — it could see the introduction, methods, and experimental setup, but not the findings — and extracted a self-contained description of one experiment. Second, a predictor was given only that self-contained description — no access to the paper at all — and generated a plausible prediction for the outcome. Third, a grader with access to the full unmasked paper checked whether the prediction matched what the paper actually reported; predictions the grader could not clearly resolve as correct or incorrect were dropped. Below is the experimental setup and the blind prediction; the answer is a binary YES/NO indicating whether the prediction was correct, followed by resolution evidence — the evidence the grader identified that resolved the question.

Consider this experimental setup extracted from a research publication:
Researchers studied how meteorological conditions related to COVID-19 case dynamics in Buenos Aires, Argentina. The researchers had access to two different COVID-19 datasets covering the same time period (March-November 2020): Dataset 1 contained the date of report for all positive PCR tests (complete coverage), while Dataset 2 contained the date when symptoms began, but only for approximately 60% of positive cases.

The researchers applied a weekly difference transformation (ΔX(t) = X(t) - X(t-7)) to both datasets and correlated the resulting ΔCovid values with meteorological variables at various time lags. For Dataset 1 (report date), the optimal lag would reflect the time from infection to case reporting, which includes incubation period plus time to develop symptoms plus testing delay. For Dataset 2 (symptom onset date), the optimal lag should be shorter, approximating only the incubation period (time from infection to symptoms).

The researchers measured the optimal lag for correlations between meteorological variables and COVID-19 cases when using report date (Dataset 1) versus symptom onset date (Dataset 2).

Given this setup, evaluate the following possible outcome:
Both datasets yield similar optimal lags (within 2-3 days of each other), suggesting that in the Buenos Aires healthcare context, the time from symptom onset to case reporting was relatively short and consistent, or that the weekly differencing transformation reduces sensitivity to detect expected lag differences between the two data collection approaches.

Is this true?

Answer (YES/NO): NO